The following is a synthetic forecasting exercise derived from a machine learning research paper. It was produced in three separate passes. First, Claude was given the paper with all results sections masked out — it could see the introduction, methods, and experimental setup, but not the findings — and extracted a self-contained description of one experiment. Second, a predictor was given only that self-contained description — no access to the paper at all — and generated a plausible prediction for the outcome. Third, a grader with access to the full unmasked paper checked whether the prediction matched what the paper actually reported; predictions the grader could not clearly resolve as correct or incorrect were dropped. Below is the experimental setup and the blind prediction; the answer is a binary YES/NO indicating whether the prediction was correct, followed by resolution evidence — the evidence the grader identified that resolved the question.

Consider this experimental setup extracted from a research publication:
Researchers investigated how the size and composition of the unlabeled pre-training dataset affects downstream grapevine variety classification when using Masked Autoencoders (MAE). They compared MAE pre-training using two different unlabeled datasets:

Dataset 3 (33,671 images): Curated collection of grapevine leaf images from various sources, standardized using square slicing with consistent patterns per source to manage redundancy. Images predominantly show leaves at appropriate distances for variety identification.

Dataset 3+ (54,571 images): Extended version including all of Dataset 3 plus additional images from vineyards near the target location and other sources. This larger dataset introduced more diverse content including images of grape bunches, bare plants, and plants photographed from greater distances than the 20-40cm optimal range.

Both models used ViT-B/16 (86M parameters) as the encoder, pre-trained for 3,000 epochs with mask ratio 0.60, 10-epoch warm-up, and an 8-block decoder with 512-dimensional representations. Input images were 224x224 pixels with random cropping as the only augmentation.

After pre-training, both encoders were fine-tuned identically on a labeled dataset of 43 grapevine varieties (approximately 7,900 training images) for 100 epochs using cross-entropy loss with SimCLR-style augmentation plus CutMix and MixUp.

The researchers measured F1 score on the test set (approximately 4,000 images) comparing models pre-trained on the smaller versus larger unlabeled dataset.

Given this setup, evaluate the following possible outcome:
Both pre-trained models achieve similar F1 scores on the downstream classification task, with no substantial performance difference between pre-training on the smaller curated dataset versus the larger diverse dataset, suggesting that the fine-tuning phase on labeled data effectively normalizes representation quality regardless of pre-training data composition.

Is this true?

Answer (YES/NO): NO